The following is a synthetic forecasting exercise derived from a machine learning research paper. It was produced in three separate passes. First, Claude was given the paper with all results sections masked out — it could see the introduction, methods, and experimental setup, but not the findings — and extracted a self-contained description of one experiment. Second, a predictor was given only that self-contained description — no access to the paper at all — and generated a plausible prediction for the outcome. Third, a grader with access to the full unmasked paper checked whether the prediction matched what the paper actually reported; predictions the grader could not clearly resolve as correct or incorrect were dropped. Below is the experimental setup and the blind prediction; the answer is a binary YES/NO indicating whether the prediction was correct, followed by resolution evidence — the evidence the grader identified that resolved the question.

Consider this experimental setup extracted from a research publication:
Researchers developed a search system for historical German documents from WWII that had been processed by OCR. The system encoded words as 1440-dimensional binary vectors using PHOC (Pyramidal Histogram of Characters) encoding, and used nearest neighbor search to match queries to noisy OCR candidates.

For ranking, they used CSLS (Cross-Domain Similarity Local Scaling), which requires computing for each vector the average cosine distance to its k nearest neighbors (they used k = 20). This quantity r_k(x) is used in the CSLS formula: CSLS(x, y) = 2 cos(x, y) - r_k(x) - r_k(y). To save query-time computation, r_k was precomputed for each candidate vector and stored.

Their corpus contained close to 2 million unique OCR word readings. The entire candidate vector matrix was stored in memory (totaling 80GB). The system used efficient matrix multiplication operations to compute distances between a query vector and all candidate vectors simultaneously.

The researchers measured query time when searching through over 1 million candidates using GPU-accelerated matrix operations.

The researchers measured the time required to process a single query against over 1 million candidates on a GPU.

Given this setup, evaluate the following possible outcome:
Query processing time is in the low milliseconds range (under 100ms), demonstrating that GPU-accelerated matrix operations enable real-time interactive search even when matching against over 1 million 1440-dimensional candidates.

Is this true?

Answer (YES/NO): NO